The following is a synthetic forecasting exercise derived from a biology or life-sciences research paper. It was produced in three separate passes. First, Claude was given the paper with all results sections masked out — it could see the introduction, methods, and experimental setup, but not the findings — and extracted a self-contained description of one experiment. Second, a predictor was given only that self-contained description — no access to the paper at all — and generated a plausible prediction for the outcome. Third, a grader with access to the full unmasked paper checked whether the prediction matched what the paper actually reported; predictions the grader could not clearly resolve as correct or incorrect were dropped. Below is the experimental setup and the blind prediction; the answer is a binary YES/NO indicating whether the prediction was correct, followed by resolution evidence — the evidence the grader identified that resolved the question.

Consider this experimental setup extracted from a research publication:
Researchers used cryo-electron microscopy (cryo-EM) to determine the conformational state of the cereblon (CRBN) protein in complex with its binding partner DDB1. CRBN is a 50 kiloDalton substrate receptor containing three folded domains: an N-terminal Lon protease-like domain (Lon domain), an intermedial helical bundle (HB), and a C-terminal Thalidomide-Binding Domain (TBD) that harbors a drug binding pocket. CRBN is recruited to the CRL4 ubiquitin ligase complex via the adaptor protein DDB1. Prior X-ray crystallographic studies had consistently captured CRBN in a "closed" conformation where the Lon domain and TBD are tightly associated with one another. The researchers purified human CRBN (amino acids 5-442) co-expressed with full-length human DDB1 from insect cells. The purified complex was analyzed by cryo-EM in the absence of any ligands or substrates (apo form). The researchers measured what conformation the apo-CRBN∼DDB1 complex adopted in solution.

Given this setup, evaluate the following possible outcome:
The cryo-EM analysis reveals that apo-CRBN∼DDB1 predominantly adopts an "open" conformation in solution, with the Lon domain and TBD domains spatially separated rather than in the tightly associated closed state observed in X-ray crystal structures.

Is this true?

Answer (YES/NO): YES